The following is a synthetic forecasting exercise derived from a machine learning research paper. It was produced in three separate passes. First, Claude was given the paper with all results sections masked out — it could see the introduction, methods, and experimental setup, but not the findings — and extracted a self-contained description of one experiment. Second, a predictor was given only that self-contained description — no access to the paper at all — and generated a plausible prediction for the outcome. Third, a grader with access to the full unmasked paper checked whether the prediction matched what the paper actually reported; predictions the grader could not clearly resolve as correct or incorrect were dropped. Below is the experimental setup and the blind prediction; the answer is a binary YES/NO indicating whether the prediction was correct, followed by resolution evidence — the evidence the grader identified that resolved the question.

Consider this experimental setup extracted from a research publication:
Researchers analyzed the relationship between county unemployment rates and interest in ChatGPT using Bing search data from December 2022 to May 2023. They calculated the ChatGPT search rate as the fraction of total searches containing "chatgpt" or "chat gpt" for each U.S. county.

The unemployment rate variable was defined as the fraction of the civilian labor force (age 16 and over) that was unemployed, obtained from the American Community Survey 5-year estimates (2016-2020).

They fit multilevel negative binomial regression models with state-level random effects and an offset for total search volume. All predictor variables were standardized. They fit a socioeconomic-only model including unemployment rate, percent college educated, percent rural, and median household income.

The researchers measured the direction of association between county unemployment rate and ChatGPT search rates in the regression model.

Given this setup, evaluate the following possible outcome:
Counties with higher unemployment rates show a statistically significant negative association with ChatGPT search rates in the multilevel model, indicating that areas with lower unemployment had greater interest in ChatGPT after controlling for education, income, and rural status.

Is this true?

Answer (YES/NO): NO